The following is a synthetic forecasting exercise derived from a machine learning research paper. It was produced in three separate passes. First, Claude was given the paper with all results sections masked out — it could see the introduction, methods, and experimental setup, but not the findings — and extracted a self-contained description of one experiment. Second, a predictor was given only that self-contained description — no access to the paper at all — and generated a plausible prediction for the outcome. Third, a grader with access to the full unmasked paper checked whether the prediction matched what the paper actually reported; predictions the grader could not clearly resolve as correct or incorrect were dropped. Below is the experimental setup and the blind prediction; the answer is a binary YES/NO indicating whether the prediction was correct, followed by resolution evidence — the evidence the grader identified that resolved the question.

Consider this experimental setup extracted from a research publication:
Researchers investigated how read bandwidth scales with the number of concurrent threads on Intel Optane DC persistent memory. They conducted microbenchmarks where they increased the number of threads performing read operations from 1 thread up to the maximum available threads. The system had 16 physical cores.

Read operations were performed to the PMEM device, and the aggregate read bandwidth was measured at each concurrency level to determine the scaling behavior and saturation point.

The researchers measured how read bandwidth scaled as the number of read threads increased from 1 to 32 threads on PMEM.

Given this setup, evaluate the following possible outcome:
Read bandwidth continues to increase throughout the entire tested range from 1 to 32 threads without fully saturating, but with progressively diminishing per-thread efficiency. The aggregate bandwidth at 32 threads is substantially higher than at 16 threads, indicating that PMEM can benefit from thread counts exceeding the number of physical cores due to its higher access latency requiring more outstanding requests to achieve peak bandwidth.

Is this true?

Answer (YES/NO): NO